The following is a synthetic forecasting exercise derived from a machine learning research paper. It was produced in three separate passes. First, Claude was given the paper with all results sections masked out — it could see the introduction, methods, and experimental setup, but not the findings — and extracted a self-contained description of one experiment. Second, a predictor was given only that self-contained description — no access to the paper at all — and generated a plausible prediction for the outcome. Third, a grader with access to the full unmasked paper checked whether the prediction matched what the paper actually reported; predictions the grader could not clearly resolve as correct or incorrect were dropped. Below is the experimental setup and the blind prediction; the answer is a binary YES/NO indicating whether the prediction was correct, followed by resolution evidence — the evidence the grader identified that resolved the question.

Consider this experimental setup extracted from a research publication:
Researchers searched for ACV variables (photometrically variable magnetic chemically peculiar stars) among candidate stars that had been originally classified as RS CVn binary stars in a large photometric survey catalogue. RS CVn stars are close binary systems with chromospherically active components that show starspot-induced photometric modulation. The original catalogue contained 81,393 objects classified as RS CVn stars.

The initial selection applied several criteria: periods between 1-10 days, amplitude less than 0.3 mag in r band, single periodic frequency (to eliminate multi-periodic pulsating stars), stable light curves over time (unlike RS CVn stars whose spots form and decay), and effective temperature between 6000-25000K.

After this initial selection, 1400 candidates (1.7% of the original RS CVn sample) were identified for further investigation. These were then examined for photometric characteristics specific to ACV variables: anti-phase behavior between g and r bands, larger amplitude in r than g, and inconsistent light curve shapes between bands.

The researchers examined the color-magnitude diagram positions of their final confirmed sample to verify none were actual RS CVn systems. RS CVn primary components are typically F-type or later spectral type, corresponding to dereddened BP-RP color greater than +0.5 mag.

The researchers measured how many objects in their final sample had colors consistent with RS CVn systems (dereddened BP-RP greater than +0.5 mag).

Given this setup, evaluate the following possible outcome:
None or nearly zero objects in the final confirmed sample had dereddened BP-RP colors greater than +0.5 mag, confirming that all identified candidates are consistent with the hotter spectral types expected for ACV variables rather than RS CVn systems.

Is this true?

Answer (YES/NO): YES